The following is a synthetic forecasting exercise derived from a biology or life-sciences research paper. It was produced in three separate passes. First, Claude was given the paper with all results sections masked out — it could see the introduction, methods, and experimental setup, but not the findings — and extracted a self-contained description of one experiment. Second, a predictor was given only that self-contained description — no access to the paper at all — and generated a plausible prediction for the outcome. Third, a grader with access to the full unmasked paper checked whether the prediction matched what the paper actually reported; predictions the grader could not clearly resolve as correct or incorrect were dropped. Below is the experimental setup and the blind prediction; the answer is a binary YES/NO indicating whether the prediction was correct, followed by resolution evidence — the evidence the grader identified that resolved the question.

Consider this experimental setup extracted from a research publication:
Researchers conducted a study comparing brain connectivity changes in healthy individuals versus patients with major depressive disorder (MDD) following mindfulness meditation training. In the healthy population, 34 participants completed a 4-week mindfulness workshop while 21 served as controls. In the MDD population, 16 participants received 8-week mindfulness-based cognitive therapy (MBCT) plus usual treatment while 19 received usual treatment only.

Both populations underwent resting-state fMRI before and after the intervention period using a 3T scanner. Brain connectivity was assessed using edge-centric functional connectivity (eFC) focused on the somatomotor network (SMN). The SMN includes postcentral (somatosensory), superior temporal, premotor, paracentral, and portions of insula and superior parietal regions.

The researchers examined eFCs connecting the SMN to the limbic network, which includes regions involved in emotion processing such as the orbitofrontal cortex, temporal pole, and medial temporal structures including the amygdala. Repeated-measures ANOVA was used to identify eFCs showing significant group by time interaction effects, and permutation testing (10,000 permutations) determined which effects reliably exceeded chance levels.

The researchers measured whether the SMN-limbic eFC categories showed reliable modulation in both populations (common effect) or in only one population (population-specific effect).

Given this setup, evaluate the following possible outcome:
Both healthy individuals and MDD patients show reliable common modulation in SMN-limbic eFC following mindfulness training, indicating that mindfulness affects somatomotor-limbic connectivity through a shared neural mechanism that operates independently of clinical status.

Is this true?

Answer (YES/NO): NO